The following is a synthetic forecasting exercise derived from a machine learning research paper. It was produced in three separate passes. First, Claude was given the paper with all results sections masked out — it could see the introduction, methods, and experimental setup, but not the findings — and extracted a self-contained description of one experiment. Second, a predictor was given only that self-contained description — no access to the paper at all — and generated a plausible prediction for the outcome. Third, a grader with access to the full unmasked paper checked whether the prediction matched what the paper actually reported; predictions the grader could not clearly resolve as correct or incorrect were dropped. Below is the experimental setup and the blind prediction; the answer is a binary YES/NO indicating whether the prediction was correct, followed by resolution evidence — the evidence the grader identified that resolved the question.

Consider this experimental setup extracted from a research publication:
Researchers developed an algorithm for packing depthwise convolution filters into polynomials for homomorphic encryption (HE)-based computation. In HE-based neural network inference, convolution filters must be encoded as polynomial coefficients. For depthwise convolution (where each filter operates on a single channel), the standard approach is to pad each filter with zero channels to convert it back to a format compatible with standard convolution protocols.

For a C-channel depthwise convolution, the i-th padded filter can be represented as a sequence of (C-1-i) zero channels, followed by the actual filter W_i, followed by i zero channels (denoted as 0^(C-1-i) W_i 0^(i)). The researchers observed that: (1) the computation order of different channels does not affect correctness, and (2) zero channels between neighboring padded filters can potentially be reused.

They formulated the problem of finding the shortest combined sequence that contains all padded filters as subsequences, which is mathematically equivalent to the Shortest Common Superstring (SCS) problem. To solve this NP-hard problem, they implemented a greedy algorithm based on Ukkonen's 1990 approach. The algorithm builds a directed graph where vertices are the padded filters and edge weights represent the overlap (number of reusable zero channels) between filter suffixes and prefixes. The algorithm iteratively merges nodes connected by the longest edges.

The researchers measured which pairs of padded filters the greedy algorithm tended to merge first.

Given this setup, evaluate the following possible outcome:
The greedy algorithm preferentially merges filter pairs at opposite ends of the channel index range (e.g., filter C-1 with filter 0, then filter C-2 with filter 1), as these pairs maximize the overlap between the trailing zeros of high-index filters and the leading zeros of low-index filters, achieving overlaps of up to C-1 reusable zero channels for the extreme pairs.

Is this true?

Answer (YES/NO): YES